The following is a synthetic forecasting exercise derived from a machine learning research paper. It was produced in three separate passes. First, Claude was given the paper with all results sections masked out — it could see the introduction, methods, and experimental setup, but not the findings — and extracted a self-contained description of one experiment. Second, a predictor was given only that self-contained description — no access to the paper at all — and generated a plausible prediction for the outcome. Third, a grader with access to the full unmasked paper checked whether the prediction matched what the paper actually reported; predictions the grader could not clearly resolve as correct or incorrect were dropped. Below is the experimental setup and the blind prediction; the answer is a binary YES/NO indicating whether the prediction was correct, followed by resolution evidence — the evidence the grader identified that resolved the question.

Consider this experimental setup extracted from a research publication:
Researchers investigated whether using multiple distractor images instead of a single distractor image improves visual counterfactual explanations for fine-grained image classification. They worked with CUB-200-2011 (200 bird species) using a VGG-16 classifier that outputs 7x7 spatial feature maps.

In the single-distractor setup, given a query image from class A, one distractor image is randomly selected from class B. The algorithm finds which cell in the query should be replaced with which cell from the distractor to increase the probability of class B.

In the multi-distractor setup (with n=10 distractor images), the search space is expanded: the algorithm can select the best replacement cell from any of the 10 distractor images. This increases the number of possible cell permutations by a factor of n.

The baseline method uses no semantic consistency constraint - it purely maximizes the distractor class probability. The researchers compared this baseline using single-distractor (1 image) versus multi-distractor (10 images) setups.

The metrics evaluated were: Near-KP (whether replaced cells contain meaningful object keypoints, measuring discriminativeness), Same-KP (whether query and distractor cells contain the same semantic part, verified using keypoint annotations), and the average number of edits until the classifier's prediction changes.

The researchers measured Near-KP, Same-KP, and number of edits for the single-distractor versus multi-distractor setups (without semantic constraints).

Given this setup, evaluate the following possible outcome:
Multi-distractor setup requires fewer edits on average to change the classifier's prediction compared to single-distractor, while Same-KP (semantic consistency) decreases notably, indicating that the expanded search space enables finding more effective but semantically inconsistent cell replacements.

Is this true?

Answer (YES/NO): NO